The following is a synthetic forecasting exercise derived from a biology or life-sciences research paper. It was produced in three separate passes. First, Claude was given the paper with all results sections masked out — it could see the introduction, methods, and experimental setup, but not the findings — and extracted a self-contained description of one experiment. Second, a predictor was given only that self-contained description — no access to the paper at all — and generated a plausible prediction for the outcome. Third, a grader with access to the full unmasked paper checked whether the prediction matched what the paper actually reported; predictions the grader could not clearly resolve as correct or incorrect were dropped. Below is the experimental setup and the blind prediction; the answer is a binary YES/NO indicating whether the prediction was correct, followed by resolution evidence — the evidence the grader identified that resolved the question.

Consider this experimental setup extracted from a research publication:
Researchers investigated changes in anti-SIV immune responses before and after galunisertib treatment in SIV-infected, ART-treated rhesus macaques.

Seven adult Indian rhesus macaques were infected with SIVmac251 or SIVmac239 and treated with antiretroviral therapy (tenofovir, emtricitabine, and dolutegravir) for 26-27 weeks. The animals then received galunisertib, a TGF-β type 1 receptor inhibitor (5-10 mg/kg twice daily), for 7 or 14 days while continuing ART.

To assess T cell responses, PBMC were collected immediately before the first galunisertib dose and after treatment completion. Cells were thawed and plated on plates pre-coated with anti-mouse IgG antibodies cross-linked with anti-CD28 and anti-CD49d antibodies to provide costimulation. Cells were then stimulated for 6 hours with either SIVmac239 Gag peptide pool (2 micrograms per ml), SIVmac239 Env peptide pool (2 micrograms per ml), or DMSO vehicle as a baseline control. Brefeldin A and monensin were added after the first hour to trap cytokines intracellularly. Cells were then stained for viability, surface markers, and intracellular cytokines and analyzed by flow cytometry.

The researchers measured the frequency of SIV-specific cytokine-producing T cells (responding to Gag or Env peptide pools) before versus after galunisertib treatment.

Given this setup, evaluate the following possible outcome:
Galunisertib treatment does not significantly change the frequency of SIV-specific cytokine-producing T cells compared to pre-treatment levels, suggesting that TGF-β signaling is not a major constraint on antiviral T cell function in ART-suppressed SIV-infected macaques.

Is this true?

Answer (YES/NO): NO